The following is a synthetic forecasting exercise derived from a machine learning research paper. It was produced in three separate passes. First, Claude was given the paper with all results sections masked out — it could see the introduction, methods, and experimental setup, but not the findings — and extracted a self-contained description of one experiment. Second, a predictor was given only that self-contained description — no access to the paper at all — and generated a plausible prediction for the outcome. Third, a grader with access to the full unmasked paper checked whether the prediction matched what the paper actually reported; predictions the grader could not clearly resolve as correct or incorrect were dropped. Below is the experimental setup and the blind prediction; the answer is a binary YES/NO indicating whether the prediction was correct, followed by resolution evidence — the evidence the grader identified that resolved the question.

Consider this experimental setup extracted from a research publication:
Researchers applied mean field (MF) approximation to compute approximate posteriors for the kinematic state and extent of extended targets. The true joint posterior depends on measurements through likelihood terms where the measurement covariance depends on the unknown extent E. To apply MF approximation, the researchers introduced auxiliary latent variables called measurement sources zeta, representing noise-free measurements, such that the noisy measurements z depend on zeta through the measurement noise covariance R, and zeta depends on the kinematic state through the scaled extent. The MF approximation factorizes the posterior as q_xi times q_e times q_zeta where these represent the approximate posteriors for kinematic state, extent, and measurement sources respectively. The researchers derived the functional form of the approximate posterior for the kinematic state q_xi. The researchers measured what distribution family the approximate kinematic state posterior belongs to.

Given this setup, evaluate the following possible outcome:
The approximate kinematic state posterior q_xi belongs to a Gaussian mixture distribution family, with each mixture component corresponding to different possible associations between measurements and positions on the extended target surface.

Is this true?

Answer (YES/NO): NO